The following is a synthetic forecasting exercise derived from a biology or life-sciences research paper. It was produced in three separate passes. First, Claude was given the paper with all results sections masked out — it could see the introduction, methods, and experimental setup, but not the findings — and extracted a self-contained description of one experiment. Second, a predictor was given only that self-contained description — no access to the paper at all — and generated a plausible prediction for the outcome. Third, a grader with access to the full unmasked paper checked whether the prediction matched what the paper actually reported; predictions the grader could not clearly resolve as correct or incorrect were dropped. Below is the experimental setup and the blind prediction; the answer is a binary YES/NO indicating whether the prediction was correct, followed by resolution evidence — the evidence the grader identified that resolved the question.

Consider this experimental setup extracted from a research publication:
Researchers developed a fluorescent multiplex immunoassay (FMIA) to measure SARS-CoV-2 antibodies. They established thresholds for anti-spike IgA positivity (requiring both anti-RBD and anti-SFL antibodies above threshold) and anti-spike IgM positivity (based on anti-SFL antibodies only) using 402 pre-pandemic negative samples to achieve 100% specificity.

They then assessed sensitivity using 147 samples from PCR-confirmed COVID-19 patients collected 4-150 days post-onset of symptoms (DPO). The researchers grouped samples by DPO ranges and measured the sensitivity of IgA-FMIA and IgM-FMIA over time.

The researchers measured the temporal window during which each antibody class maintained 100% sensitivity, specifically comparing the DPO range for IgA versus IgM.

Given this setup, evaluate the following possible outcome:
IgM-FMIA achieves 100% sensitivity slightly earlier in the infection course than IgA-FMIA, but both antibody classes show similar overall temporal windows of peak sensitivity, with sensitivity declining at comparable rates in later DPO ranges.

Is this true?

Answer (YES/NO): NO